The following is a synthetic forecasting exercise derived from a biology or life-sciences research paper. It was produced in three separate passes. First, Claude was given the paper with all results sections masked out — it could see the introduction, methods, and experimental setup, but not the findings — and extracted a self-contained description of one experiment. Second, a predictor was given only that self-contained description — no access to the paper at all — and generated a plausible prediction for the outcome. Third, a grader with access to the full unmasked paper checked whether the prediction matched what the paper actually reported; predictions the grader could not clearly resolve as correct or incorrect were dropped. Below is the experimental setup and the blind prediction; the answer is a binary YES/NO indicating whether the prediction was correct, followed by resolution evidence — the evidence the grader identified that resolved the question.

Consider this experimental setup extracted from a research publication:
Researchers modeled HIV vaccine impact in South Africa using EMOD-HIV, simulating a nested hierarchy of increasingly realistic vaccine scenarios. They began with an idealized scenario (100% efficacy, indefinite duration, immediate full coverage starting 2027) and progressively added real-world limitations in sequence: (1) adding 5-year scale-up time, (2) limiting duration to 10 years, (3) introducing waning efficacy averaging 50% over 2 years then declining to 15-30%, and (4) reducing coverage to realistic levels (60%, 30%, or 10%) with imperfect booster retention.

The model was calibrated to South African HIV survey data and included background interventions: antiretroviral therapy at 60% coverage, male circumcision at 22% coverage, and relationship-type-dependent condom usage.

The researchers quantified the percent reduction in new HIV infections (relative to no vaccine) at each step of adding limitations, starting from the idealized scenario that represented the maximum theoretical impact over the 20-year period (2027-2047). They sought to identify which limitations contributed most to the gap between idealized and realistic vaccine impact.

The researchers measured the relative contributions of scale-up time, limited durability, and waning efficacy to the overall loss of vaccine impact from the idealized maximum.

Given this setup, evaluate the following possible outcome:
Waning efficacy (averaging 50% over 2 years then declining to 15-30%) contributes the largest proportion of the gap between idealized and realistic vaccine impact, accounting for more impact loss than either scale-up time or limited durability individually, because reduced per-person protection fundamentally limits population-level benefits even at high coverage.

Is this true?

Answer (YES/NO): YES